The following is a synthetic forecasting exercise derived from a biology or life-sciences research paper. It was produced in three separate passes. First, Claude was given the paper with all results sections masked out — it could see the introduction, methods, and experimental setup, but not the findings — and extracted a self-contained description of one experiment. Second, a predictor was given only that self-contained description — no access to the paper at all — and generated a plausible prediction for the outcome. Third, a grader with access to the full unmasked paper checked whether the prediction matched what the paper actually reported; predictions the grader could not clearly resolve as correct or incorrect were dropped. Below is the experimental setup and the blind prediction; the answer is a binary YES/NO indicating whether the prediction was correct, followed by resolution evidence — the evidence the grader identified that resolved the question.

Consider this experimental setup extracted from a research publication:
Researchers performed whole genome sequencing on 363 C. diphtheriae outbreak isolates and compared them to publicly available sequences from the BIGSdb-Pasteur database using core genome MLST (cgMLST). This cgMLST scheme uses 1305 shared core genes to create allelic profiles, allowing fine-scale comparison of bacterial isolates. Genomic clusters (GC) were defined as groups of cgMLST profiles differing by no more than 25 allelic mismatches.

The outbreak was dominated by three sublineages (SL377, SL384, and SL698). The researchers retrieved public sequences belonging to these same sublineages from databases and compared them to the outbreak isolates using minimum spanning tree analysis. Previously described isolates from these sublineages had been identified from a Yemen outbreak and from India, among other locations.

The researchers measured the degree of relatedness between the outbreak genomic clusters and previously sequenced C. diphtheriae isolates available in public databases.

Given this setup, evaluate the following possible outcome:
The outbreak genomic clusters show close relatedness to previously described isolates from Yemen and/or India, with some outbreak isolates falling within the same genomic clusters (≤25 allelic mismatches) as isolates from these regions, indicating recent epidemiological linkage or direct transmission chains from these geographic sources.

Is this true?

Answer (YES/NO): NO